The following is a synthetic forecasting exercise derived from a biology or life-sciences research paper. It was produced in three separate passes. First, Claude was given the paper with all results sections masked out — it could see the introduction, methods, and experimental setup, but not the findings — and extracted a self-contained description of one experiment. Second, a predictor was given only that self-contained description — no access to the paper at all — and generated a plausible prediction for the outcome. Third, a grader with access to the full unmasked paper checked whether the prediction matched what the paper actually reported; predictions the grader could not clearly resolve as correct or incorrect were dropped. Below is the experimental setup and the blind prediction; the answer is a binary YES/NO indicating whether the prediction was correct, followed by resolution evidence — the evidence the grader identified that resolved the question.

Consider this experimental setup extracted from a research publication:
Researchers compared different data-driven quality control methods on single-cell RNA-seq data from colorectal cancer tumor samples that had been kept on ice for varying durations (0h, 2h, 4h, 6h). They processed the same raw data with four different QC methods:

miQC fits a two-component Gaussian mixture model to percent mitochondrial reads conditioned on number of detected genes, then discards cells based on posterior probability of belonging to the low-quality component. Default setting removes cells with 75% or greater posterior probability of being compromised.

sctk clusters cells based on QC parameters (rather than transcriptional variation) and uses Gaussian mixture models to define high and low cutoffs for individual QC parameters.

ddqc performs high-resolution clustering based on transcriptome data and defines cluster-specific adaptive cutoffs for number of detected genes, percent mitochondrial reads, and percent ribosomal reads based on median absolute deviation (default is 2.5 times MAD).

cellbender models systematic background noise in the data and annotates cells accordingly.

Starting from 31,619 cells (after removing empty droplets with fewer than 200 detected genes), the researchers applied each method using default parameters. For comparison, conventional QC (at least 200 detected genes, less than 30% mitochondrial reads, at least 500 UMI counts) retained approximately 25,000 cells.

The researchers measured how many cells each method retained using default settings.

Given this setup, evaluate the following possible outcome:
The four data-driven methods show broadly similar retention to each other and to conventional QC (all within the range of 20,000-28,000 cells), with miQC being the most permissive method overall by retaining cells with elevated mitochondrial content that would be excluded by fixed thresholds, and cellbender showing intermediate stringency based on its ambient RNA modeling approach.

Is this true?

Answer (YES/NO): NO